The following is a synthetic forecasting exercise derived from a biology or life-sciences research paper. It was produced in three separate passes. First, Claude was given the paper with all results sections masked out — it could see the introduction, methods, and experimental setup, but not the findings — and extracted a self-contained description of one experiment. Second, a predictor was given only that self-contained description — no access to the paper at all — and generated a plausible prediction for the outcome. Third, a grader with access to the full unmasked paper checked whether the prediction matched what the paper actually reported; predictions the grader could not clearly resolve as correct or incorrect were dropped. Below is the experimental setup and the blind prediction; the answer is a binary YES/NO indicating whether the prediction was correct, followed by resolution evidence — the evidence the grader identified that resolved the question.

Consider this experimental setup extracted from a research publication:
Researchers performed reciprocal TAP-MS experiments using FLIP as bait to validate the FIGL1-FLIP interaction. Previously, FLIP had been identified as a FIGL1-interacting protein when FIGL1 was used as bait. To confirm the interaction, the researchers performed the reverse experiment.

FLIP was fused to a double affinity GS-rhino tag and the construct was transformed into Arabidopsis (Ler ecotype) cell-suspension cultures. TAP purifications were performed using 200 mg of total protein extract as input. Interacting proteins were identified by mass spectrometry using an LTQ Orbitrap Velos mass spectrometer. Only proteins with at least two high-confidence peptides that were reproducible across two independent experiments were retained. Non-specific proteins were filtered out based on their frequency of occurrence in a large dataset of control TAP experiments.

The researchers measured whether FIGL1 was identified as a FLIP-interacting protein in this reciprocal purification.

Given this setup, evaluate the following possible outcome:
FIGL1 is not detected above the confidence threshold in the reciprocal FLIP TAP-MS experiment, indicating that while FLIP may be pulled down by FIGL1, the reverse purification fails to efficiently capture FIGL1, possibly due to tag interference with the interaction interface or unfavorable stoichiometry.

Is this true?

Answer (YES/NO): NO